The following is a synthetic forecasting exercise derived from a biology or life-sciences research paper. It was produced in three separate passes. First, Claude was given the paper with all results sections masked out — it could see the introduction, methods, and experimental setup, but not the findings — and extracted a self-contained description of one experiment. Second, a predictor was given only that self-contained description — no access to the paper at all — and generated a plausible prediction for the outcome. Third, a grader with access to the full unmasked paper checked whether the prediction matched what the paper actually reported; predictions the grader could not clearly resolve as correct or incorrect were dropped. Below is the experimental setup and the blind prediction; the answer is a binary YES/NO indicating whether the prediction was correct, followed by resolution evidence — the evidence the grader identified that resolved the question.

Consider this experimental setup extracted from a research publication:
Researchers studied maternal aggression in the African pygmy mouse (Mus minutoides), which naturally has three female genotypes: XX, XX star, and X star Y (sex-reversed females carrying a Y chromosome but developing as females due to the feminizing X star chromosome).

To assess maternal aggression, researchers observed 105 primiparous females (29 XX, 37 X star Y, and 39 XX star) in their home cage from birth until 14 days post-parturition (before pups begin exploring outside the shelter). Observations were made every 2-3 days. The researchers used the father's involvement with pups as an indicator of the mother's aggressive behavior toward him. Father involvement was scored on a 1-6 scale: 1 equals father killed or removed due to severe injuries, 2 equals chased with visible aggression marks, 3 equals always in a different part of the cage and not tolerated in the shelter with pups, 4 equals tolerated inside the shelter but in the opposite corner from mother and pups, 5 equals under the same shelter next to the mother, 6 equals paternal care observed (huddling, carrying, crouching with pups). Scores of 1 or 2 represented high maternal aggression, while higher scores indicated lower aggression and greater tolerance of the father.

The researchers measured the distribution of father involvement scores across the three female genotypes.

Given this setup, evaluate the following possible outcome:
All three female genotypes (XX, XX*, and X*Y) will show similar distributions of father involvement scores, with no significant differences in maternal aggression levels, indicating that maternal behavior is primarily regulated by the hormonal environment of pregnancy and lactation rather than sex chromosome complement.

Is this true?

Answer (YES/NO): NO